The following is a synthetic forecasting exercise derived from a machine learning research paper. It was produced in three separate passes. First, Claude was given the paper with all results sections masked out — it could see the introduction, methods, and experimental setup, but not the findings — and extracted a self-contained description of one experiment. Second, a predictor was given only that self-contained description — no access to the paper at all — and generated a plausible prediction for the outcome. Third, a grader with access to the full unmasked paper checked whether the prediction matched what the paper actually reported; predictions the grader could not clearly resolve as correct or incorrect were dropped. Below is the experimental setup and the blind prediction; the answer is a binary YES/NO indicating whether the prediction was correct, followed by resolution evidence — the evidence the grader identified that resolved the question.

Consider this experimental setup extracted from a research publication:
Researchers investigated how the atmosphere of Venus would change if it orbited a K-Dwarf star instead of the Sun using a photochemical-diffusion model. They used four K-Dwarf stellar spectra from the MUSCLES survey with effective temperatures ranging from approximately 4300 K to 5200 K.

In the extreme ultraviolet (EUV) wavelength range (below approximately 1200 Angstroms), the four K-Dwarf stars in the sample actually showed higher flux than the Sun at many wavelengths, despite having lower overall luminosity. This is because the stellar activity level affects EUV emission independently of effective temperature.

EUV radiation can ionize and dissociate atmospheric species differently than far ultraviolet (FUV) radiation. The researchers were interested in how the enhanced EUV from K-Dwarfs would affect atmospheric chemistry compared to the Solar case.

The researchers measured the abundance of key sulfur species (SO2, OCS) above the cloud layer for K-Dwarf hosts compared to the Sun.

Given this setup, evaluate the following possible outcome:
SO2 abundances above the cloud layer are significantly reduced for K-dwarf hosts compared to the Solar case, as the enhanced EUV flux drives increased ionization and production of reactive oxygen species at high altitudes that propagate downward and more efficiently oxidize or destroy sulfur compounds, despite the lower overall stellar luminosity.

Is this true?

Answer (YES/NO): NO